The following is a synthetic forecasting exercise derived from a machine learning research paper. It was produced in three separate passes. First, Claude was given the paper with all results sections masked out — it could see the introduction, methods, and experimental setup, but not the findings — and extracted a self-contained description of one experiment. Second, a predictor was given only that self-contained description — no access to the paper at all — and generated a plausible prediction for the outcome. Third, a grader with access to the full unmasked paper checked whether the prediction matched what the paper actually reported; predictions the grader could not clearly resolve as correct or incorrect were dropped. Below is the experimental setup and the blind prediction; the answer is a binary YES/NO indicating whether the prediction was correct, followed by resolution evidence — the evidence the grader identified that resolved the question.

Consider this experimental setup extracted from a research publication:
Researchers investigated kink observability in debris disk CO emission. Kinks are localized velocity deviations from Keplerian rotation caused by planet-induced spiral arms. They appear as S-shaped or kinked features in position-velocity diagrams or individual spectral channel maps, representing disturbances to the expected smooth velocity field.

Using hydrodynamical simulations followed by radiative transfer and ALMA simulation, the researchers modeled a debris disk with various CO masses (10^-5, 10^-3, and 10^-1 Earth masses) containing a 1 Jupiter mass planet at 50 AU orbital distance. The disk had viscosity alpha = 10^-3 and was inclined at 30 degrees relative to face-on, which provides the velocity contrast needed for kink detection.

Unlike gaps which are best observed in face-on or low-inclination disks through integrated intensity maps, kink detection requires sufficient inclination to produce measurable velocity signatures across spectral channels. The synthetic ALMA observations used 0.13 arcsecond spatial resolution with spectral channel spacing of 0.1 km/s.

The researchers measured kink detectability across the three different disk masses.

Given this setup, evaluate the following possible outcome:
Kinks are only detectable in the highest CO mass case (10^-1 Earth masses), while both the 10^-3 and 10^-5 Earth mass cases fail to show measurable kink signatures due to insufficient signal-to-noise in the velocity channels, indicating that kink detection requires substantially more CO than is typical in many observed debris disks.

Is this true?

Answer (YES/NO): YES